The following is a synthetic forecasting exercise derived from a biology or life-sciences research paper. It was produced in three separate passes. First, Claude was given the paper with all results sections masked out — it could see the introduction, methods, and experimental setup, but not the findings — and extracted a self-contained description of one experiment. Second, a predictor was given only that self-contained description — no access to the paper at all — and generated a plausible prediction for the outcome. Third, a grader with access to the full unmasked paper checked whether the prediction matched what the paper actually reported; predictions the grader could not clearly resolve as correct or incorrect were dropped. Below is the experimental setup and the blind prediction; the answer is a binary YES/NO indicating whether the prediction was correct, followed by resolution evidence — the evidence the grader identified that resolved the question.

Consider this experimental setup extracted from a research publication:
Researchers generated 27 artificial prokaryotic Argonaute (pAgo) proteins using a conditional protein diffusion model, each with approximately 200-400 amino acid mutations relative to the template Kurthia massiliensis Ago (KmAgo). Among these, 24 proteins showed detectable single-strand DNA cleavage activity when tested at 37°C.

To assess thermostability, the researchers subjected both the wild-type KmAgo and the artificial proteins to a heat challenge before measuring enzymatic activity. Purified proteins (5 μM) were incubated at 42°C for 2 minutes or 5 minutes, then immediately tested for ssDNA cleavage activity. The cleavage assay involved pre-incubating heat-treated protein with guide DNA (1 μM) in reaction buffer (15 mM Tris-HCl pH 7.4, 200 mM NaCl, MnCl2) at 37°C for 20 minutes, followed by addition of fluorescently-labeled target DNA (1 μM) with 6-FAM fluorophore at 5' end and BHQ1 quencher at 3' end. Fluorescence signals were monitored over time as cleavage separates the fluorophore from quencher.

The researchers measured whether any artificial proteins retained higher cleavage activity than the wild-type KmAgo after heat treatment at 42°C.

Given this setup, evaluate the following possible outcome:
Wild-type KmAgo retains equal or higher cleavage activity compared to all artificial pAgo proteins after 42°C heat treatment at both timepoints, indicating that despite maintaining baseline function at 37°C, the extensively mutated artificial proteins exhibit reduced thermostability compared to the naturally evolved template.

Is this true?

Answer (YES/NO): NO